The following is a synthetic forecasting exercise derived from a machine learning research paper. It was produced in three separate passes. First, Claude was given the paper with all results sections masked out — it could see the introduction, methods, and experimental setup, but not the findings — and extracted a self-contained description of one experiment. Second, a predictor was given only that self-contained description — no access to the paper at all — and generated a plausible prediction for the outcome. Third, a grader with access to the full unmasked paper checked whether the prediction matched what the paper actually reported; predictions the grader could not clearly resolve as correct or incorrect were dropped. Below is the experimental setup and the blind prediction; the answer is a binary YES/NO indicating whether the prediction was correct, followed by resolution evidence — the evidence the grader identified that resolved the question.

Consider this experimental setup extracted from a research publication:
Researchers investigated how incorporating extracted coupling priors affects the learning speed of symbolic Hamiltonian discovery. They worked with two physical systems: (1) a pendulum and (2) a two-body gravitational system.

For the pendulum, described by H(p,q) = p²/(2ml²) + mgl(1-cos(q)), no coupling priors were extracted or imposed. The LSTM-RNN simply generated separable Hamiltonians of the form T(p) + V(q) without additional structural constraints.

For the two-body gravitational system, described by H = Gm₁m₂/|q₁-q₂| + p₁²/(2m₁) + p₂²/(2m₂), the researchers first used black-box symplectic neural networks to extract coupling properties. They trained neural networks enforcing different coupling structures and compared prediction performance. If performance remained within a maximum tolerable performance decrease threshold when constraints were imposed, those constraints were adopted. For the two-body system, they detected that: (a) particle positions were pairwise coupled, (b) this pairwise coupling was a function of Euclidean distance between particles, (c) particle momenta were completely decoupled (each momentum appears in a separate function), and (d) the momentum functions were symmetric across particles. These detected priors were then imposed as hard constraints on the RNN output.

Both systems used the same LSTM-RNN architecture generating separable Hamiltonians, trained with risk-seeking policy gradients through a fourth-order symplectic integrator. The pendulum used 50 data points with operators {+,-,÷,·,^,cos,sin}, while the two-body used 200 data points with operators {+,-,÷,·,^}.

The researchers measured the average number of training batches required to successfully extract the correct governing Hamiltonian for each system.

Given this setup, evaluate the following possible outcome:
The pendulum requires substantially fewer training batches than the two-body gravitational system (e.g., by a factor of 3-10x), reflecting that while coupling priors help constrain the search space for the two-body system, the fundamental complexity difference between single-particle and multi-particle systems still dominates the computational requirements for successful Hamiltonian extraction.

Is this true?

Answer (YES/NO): NO